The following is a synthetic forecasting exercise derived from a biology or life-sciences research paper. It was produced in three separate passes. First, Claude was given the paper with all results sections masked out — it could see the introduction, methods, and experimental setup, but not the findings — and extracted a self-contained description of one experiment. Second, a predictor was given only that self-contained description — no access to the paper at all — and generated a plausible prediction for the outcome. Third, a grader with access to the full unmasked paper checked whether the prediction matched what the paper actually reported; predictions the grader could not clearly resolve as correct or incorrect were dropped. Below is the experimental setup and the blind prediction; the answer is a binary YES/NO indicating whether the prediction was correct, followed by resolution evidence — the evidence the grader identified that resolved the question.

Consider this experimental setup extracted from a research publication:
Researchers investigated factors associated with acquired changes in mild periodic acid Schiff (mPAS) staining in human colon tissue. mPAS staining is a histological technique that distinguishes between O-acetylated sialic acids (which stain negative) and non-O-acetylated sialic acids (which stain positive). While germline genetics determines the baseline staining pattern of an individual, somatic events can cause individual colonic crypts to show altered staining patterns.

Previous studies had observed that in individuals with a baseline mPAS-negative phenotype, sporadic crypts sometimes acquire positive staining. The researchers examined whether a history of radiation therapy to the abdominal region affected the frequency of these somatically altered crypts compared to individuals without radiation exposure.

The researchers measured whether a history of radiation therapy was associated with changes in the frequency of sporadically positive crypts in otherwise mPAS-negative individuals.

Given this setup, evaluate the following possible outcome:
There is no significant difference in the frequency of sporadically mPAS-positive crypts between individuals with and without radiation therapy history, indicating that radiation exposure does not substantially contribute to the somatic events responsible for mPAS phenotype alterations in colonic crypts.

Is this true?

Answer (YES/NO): NO